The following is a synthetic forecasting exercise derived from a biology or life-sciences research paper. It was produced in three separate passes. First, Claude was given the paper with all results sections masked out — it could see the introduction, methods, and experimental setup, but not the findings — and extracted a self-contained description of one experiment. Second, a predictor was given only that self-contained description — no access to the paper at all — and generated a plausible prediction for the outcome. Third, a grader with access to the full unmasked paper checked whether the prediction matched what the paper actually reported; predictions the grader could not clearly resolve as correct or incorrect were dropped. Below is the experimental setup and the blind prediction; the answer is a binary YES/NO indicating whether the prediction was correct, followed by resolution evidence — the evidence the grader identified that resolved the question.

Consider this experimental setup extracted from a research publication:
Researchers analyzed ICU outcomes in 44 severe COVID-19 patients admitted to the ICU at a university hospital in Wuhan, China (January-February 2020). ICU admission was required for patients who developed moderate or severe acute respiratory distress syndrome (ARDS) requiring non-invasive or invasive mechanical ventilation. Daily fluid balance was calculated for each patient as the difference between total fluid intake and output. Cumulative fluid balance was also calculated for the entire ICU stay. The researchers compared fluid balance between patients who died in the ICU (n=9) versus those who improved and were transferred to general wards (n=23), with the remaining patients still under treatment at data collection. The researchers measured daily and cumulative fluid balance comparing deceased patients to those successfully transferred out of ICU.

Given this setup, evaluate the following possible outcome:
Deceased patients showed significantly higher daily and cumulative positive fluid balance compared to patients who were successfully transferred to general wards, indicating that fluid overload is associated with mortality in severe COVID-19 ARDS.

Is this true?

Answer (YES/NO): YES